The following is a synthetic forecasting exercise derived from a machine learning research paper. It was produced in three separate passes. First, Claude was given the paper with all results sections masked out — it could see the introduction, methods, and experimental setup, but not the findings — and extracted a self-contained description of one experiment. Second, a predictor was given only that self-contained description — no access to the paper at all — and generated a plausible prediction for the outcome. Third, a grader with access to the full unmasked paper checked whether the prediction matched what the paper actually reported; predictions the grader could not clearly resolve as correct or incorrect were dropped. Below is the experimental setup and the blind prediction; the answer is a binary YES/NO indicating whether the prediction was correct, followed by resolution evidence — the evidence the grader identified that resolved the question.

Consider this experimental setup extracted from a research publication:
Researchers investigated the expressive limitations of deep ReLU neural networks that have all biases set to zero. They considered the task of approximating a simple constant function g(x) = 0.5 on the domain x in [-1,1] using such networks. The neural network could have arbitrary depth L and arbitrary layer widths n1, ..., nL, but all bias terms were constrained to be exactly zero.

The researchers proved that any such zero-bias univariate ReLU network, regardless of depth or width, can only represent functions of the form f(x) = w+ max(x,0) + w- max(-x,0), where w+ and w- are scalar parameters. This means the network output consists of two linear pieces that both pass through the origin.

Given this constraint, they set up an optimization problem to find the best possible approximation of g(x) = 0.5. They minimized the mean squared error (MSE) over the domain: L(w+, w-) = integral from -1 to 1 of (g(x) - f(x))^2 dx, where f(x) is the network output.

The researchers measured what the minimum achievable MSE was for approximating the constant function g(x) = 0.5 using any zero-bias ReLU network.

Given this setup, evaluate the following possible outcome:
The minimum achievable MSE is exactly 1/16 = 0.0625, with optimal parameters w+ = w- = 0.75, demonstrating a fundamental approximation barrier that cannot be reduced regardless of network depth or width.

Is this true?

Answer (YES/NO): NO